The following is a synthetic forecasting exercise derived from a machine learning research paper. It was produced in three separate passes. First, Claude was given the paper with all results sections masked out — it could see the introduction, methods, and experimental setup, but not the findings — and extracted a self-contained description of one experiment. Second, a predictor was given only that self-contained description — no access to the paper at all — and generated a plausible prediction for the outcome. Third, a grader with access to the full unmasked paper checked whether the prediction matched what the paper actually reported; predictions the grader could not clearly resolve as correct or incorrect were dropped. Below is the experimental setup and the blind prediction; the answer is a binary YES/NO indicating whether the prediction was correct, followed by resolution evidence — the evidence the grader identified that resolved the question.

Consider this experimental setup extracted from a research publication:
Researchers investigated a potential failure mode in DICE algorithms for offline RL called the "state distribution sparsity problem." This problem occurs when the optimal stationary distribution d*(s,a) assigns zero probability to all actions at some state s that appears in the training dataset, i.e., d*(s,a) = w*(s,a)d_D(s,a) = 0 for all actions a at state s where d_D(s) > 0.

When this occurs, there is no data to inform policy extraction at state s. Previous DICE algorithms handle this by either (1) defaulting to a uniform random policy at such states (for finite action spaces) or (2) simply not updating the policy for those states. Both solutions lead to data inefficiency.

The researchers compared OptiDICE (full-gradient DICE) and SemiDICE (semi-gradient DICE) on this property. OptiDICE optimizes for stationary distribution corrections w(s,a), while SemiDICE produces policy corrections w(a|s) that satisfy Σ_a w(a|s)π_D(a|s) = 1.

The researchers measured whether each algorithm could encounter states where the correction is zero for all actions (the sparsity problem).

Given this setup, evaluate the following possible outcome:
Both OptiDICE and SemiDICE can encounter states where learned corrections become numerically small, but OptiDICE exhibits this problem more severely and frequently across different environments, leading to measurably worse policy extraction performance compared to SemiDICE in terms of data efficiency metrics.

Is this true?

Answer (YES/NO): NO